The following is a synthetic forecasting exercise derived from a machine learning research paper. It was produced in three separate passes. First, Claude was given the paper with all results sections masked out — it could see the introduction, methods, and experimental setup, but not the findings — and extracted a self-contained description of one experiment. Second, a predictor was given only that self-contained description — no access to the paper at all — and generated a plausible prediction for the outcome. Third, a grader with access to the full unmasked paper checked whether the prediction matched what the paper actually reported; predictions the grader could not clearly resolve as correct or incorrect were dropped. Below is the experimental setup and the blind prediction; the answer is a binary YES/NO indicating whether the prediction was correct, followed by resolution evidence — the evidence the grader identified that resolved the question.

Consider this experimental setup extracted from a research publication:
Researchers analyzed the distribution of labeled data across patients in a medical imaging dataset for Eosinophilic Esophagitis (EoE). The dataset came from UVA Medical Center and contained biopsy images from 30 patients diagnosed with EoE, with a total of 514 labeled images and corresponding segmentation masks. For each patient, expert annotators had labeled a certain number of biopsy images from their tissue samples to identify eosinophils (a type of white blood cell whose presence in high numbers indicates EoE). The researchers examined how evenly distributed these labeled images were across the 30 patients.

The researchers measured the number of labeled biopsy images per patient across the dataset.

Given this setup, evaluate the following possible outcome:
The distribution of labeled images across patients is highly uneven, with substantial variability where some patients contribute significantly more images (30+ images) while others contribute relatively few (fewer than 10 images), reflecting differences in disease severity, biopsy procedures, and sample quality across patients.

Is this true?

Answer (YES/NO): NO